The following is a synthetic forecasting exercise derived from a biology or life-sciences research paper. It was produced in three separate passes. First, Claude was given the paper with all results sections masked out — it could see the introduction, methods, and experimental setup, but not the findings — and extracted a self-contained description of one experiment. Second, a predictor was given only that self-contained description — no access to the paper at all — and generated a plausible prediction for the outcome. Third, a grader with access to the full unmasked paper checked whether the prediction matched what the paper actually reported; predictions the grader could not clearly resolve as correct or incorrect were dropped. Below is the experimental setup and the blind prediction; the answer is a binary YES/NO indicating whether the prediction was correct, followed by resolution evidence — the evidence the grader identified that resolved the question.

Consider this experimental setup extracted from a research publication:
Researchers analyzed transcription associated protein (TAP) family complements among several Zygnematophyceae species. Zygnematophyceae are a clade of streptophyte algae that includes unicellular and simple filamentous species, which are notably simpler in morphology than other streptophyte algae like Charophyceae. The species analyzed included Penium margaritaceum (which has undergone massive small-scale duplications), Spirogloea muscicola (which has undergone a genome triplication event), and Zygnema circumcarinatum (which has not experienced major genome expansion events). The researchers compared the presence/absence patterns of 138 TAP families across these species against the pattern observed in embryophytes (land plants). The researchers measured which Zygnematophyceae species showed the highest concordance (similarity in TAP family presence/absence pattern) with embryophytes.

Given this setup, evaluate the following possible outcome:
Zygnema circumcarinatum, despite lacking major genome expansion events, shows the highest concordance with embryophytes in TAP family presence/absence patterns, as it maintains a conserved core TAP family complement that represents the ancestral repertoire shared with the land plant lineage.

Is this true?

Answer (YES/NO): YES